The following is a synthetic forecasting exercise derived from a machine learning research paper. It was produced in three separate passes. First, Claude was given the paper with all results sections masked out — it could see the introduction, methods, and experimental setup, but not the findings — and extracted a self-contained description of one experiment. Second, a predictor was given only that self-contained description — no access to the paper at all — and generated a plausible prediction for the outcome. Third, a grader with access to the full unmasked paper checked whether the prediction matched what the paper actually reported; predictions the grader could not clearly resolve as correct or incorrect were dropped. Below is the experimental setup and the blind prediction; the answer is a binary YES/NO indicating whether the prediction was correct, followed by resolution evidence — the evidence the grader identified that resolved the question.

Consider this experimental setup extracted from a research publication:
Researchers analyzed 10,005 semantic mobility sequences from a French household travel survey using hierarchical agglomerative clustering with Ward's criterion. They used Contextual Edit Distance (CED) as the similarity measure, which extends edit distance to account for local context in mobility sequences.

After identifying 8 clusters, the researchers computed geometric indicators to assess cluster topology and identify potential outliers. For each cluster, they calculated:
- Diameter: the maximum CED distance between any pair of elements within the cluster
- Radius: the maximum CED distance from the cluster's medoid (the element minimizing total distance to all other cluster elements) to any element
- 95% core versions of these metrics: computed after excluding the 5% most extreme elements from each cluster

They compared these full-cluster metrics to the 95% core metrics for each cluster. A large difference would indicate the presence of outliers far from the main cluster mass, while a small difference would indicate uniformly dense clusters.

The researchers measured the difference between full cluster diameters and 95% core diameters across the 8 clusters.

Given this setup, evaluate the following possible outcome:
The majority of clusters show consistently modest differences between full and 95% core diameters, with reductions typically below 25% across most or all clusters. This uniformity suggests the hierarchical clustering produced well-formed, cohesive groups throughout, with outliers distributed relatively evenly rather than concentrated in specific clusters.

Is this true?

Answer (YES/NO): NO